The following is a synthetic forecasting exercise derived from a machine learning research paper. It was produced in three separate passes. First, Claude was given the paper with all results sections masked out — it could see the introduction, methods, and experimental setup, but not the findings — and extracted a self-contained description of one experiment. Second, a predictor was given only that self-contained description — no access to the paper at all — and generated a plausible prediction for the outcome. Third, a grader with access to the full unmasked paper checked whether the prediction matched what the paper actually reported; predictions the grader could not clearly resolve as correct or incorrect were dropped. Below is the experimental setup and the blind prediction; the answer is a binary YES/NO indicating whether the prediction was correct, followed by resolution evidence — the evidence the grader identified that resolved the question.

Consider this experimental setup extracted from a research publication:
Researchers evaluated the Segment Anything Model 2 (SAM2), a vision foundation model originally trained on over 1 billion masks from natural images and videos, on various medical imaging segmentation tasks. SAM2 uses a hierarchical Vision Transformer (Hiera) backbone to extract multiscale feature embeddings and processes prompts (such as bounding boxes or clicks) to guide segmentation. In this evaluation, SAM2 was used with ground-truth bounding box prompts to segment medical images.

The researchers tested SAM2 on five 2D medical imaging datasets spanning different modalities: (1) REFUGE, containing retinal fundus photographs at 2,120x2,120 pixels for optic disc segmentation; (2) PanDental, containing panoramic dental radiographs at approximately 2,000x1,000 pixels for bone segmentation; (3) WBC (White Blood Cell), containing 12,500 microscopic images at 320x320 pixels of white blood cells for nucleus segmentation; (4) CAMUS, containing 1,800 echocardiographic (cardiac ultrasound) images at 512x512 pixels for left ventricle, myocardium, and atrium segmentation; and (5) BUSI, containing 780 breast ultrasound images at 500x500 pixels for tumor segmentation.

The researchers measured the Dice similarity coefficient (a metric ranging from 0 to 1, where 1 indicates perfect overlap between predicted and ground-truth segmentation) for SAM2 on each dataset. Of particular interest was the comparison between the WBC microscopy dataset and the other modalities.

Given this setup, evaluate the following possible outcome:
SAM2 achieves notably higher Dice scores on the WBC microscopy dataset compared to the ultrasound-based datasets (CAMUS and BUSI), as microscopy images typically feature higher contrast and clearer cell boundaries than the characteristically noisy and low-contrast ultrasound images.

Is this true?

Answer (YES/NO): NO